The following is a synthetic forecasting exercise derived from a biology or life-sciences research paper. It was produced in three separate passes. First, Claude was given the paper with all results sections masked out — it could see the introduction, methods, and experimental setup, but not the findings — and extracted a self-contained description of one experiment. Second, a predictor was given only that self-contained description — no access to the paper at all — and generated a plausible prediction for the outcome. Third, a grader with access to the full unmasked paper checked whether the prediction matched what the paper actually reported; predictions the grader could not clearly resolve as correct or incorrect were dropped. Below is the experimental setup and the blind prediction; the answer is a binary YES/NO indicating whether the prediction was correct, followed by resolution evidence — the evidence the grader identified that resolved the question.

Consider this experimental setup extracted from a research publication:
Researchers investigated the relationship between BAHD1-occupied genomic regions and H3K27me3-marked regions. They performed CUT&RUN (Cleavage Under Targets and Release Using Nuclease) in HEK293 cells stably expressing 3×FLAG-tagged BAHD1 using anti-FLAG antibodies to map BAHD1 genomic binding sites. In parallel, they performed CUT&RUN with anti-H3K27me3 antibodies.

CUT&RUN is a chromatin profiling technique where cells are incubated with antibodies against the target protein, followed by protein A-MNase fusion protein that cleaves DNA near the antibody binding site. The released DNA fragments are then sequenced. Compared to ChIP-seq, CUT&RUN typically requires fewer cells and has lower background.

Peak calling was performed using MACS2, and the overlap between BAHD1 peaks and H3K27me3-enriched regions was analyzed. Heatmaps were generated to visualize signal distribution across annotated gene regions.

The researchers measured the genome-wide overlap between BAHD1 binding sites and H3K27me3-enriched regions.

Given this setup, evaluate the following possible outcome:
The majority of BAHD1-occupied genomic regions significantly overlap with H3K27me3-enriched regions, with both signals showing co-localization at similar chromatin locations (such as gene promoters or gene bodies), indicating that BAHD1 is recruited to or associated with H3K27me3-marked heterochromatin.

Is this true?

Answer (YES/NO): YES